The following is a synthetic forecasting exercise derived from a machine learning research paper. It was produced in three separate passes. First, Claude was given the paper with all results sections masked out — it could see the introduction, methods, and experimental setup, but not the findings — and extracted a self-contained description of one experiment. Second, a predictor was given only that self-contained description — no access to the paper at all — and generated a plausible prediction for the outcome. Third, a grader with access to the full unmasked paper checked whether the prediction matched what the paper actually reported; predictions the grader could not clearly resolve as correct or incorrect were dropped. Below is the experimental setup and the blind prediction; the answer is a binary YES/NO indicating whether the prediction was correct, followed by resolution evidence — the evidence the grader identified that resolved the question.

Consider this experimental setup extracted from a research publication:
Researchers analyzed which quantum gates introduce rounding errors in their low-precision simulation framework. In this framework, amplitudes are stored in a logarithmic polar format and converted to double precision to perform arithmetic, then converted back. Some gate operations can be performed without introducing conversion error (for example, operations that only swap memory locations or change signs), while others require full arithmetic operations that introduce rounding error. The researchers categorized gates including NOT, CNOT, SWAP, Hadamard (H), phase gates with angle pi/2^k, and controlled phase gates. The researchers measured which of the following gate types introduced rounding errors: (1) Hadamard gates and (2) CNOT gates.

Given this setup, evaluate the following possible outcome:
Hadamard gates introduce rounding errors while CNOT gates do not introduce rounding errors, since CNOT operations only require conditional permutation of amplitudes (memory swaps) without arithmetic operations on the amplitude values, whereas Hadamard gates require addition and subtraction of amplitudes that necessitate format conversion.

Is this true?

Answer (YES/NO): YES